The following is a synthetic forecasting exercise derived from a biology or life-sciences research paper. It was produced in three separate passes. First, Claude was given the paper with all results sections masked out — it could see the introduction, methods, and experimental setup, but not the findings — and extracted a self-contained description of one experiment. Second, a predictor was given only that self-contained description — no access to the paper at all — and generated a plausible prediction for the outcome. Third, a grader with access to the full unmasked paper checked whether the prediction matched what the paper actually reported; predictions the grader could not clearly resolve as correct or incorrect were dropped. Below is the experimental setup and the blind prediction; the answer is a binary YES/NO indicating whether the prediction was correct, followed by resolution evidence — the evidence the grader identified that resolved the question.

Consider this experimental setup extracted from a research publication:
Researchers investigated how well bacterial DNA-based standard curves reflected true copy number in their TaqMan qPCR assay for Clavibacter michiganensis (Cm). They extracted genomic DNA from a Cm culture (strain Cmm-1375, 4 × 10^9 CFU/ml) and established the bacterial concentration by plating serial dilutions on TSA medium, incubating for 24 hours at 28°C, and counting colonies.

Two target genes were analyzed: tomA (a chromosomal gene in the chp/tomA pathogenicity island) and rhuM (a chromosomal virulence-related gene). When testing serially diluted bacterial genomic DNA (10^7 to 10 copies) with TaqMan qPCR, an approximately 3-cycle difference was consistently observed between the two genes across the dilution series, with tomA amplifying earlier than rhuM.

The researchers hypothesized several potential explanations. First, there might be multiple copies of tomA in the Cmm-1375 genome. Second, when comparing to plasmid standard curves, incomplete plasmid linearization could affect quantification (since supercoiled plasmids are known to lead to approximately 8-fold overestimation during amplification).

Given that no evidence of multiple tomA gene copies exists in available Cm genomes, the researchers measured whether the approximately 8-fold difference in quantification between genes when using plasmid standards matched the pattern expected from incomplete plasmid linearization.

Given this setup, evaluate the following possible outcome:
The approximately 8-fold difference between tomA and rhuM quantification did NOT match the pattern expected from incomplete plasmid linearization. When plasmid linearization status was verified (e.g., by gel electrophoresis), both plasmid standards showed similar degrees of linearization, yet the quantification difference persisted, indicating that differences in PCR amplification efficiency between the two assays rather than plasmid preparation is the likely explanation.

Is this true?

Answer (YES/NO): NO